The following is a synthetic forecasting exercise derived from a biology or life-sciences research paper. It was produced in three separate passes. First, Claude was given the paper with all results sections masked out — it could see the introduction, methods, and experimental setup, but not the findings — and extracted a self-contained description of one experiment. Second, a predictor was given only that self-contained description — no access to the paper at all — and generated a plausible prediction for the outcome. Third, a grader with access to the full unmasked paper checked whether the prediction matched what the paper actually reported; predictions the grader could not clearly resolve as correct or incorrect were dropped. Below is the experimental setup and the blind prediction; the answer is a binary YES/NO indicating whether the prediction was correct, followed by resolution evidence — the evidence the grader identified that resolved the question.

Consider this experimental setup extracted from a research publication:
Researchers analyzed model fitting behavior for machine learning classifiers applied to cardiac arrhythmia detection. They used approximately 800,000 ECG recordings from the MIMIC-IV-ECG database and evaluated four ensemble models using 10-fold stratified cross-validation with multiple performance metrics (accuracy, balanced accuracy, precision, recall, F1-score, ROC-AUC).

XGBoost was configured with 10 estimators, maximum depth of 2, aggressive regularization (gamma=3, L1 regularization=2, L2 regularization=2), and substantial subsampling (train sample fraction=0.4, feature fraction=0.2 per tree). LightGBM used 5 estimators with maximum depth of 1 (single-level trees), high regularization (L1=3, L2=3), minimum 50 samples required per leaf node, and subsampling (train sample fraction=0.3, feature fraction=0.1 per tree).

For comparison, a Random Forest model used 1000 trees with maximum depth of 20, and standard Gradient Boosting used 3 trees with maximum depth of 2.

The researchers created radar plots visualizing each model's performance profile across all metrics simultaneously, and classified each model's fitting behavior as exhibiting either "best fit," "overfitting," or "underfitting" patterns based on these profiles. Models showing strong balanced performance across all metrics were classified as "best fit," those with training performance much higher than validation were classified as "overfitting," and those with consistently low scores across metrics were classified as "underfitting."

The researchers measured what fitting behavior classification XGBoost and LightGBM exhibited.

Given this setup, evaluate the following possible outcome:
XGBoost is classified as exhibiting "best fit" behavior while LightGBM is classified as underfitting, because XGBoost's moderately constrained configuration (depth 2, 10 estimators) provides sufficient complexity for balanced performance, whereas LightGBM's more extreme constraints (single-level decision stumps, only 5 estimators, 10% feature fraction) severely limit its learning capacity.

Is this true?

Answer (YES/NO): NO